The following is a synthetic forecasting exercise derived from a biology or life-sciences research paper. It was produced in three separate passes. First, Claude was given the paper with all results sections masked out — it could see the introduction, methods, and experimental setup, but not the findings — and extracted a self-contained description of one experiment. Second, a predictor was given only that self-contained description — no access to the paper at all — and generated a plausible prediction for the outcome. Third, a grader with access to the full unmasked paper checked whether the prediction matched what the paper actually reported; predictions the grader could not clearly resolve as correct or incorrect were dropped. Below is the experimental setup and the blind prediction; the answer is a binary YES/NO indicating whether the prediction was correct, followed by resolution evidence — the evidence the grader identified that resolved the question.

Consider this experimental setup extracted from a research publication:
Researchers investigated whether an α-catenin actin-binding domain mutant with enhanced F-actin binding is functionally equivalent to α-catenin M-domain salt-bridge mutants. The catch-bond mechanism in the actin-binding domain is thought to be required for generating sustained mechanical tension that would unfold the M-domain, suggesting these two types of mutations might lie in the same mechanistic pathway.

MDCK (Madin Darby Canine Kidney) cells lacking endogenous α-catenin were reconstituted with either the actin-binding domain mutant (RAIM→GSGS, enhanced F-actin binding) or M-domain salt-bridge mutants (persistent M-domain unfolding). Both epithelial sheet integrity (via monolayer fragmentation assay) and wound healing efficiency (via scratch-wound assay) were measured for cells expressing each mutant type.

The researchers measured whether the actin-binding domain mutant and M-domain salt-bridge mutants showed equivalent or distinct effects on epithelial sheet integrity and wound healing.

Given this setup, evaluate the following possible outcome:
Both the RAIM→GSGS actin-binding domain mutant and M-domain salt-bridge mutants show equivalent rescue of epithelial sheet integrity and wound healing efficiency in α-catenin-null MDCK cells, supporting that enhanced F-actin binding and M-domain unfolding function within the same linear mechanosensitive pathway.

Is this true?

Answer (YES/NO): NO